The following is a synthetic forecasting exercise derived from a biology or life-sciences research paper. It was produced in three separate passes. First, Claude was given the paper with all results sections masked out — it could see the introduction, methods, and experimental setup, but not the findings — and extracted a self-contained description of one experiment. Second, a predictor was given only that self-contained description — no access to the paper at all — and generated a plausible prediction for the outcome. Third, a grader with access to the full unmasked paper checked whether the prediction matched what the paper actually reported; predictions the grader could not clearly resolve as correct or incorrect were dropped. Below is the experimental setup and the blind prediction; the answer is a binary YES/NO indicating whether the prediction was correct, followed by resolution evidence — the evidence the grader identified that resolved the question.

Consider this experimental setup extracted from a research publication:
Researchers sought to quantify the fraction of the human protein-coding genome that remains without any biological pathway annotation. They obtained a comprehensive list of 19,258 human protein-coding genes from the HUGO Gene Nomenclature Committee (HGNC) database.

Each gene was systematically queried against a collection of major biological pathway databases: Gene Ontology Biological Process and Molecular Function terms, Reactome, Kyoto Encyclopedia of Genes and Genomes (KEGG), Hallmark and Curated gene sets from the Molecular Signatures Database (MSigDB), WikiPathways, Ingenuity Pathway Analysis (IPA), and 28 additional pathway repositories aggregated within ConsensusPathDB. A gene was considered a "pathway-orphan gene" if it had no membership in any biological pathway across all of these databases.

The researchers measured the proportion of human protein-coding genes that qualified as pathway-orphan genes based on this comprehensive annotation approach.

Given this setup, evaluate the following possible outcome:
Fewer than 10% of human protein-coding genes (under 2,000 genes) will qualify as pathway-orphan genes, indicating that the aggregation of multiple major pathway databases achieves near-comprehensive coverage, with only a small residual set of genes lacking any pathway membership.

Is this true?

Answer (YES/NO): YES